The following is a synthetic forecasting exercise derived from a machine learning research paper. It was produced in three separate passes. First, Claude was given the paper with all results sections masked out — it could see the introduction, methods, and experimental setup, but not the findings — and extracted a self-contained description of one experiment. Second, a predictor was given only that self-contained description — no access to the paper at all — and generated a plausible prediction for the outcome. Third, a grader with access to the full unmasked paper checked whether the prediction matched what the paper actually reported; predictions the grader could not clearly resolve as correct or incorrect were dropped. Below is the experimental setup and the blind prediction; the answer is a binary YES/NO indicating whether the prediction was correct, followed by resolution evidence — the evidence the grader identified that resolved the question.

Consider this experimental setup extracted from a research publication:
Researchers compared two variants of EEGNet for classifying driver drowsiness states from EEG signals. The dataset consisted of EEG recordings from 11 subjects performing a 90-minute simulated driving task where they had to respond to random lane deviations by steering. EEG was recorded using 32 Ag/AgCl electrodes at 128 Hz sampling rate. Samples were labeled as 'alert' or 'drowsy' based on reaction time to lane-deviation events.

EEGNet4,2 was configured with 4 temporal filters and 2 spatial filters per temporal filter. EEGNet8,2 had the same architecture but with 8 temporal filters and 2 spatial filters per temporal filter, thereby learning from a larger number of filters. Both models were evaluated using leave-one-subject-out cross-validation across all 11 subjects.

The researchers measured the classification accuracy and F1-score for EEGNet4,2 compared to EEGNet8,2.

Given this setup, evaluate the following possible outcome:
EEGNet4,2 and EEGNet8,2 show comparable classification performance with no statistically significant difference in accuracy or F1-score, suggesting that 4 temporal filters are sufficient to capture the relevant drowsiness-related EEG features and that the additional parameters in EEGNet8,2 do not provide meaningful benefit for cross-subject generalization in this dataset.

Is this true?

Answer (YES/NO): NO